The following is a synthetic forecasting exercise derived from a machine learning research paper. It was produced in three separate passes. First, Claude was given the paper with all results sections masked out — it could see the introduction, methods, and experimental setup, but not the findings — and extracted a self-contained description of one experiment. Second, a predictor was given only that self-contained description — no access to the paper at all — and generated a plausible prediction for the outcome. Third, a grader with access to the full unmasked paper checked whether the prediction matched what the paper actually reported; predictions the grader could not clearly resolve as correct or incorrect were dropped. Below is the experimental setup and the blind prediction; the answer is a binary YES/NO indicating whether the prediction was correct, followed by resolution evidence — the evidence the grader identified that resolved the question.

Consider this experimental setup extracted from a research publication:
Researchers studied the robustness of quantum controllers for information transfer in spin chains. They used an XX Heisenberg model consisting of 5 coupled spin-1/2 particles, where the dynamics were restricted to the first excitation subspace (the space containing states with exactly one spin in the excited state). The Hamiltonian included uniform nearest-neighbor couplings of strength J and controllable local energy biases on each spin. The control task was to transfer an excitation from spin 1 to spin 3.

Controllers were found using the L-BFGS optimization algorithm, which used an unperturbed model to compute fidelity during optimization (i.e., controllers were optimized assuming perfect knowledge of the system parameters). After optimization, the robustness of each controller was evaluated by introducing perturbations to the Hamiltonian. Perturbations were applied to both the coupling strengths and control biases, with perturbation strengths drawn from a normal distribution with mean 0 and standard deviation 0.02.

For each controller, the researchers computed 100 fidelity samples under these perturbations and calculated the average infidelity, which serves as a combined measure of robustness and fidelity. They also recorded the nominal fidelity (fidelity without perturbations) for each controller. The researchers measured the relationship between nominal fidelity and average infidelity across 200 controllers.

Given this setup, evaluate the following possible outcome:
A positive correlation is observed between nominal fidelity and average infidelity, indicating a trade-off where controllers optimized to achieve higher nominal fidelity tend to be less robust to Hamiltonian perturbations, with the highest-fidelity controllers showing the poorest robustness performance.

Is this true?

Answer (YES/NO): NO